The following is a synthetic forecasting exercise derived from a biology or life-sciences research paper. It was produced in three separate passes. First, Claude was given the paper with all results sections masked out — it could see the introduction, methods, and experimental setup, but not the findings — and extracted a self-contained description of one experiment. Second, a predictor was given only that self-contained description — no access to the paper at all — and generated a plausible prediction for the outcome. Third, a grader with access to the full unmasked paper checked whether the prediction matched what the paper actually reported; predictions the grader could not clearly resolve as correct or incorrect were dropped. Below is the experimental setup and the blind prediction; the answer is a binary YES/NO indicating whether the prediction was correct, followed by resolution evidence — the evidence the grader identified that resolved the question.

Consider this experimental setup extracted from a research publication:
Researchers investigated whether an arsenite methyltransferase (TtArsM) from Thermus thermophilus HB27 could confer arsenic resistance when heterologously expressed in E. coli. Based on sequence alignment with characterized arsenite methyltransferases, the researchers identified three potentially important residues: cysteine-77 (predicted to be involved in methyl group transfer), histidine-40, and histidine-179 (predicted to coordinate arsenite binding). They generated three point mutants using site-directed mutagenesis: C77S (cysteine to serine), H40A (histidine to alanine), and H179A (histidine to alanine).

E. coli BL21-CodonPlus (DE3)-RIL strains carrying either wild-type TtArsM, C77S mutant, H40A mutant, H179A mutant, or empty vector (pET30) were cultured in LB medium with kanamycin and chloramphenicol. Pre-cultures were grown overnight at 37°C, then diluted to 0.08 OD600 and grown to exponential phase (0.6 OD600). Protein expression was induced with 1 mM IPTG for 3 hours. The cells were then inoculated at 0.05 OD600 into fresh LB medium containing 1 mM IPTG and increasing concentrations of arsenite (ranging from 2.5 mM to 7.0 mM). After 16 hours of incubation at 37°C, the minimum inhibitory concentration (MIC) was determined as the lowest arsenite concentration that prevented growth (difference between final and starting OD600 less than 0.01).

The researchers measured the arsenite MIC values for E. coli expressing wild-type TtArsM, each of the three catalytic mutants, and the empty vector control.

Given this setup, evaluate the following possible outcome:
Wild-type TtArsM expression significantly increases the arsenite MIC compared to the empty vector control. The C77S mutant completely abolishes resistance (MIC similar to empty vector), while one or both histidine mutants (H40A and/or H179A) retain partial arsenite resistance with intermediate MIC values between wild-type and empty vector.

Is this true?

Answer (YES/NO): NO